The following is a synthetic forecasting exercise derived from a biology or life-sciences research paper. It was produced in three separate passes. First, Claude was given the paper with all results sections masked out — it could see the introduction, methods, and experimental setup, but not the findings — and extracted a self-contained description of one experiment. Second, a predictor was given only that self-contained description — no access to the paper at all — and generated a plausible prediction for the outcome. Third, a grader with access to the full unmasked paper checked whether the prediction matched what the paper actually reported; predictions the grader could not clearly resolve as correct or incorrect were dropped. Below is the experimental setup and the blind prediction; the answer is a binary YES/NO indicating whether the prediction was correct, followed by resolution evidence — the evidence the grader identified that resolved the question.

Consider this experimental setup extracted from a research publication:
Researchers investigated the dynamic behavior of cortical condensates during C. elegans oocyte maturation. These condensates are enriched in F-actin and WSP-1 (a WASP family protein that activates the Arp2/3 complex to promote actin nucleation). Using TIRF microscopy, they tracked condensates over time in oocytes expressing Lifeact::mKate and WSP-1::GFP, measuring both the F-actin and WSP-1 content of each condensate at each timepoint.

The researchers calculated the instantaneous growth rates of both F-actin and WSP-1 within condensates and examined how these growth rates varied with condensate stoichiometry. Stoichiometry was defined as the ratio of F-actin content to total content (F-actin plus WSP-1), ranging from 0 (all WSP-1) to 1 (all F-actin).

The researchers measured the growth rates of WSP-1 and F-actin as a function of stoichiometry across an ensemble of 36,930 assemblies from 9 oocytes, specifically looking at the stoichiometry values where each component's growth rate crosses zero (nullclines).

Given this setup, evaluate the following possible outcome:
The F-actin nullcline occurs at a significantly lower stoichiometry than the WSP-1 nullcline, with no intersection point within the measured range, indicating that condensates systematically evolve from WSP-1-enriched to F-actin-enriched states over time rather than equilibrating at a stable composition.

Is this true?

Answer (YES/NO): NO